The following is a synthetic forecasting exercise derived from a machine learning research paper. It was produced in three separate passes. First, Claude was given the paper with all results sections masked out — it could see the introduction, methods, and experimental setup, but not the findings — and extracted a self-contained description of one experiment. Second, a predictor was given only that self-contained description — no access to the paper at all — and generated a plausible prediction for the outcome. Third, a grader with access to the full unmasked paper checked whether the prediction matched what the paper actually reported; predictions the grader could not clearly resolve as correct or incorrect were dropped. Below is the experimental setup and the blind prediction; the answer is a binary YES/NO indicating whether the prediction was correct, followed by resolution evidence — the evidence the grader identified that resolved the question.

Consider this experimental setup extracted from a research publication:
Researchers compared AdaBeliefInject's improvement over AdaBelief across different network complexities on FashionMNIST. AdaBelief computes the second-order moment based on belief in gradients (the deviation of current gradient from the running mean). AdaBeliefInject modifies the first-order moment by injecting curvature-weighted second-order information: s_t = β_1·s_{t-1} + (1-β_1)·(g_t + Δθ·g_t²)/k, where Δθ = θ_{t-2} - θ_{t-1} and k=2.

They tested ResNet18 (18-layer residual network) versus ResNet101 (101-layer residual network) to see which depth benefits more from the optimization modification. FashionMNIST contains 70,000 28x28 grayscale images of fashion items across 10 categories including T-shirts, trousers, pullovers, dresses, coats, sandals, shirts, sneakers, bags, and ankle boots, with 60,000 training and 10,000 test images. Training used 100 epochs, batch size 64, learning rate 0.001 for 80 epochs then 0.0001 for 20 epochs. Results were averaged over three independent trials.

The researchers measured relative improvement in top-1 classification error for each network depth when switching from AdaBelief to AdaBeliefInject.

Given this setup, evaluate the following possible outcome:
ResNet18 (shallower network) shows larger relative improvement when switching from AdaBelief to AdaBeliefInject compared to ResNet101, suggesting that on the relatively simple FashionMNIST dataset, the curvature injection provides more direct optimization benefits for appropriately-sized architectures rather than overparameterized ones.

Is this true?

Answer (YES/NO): NO